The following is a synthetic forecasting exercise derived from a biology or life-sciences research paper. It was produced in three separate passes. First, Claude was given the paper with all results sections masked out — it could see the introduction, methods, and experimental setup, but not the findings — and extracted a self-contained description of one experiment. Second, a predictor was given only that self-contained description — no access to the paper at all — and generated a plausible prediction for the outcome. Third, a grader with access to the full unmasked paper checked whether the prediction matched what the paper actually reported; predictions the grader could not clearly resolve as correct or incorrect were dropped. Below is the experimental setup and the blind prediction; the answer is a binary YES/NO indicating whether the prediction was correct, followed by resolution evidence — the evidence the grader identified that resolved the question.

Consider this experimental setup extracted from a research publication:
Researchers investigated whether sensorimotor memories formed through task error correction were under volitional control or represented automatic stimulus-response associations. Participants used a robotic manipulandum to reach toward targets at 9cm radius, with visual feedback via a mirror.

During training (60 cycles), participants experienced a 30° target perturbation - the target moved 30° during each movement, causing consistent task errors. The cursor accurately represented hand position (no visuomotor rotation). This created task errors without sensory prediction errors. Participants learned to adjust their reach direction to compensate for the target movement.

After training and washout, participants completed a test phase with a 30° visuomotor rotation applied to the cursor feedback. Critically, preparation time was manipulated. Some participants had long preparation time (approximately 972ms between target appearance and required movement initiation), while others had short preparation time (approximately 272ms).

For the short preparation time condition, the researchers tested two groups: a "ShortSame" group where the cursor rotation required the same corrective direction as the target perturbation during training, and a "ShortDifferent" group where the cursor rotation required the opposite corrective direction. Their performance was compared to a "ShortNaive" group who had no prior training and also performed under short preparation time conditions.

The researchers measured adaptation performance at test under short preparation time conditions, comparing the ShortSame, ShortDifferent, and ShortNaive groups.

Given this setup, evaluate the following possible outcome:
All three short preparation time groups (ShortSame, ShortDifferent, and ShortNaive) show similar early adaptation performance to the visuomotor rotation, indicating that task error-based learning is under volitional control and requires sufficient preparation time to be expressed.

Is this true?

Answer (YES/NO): NO